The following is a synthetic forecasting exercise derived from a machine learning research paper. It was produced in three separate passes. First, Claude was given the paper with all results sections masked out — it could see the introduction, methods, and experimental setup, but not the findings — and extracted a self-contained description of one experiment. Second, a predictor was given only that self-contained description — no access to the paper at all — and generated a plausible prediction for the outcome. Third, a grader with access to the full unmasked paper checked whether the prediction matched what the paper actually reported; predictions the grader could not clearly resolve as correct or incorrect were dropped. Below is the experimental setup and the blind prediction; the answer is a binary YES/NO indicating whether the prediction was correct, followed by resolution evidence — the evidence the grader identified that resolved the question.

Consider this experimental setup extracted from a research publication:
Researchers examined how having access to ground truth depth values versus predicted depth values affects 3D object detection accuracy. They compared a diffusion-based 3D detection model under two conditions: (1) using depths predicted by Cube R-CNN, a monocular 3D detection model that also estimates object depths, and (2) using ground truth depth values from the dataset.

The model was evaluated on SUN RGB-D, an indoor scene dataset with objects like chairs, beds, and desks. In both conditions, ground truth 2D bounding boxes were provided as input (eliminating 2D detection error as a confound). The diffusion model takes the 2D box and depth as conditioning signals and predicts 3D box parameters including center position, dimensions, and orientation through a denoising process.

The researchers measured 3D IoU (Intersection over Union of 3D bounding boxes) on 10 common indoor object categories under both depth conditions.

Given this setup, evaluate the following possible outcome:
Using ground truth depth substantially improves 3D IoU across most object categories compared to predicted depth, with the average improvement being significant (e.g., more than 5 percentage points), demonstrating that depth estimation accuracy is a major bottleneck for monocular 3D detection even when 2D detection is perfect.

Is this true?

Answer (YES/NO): YES